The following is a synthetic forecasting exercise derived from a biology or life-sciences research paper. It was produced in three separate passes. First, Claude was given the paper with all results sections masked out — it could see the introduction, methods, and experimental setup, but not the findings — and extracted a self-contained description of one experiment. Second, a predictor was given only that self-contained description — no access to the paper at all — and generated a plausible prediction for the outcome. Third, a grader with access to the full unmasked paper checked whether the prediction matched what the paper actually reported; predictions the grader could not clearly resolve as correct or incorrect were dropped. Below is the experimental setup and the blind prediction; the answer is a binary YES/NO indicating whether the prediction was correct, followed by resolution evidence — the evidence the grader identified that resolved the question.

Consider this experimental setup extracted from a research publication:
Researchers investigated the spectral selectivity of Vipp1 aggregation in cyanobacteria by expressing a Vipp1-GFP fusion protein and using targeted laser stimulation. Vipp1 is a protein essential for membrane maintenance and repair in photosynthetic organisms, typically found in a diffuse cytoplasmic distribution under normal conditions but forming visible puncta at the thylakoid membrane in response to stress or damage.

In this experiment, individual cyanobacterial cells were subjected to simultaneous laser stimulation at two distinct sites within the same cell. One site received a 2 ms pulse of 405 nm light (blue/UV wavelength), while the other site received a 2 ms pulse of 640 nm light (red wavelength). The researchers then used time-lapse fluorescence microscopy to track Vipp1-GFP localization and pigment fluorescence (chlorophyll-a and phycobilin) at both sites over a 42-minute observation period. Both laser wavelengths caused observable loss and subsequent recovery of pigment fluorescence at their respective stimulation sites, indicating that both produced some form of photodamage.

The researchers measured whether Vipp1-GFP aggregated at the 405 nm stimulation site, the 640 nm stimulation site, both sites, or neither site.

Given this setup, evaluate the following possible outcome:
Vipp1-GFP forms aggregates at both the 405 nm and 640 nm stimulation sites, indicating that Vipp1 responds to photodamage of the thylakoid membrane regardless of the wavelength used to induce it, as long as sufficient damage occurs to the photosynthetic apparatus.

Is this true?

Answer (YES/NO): NO